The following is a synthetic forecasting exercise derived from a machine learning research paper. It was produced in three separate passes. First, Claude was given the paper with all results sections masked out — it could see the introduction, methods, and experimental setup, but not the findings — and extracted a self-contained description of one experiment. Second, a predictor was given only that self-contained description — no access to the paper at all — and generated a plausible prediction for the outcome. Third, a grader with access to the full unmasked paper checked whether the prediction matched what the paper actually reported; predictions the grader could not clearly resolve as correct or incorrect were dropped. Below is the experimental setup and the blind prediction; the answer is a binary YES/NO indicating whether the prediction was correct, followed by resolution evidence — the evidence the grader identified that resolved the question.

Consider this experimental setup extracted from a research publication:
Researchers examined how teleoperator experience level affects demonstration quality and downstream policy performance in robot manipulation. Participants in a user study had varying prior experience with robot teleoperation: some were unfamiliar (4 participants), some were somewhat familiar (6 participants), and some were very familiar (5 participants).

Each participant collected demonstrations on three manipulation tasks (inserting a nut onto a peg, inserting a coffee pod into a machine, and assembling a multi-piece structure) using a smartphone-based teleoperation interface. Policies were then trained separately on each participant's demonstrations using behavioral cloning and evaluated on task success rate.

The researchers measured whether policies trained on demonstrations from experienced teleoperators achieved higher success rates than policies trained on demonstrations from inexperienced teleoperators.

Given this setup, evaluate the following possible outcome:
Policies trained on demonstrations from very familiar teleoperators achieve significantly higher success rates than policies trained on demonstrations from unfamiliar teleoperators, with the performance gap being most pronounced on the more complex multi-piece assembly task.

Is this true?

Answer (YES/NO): NO